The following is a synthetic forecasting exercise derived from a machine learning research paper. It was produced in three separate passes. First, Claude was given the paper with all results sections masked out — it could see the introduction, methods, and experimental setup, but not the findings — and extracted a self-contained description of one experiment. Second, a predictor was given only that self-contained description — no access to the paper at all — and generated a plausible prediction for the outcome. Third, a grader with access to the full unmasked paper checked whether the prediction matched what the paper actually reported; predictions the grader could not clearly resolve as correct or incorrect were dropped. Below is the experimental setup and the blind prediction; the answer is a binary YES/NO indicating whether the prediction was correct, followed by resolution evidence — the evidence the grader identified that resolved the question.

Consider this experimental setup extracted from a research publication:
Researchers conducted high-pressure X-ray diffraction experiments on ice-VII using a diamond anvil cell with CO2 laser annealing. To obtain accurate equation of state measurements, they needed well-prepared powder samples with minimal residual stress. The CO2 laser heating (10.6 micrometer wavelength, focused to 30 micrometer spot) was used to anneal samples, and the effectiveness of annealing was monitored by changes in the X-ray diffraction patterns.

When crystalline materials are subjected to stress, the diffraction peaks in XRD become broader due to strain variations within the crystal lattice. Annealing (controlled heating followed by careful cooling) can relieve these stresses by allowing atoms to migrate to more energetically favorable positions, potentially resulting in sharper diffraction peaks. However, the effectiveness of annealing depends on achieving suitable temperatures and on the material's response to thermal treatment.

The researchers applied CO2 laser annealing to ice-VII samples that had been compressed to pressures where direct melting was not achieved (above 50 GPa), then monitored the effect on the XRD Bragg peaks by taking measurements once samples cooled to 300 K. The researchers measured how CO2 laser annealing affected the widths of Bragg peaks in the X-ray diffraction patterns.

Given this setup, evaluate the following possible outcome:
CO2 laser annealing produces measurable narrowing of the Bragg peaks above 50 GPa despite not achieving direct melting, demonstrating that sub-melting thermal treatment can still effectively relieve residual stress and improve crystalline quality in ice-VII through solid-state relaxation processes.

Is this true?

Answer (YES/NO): YES